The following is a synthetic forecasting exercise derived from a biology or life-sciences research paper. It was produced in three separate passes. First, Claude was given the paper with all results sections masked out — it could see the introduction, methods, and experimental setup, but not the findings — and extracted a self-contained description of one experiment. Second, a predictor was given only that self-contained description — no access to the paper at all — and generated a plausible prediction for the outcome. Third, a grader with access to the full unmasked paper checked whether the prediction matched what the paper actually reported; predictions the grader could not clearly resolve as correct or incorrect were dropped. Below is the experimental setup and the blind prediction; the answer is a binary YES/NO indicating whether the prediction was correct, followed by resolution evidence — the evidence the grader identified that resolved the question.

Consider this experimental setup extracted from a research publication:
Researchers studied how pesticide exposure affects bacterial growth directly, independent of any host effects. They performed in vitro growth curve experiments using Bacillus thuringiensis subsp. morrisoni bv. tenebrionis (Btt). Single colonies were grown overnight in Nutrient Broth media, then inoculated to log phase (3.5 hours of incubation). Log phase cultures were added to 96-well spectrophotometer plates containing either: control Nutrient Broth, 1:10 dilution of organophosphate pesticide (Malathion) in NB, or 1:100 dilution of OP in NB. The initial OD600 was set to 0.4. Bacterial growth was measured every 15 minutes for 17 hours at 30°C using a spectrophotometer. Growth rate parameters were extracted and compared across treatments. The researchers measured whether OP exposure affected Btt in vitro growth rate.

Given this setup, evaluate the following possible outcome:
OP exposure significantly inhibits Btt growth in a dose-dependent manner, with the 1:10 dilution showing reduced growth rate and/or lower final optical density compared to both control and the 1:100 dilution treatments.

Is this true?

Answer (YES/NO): NO